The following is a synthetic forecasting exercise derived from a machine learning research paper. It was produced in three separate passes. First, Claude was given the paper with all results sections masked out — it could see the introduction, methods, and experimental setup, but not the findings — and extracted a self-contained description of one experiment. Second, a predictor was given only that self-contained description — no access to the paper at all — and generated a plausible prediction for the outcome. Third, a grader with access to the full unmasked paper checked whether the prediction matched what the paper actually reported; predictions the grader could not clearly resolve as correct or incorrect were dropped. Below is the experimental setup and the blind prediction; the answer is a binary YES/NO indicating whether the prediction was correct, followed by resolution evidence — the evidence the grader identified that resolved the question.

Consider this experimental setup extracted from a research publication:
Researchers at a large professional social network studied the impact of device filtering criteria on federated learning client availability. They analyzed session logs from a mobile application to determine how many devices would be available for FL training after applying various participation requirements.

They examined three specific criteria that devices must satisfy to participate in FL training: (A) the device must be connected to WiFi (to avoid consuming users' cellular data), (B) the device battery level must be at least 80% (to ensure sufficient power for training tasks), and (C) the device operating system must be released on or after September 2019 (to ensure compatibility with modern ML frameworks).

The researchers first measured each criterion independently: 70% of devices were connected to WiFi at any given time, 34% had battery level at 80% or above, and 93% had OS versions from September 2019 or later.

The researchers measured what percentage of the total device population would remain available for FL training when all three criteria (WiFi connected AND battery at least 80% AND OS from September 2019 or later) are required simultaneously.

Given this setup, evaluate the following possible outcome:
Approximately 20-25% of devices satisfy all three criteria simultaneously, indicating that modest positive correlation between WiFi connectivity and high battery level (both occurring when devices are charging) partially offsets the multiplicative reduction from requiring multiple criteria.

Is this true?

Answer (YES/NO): NO